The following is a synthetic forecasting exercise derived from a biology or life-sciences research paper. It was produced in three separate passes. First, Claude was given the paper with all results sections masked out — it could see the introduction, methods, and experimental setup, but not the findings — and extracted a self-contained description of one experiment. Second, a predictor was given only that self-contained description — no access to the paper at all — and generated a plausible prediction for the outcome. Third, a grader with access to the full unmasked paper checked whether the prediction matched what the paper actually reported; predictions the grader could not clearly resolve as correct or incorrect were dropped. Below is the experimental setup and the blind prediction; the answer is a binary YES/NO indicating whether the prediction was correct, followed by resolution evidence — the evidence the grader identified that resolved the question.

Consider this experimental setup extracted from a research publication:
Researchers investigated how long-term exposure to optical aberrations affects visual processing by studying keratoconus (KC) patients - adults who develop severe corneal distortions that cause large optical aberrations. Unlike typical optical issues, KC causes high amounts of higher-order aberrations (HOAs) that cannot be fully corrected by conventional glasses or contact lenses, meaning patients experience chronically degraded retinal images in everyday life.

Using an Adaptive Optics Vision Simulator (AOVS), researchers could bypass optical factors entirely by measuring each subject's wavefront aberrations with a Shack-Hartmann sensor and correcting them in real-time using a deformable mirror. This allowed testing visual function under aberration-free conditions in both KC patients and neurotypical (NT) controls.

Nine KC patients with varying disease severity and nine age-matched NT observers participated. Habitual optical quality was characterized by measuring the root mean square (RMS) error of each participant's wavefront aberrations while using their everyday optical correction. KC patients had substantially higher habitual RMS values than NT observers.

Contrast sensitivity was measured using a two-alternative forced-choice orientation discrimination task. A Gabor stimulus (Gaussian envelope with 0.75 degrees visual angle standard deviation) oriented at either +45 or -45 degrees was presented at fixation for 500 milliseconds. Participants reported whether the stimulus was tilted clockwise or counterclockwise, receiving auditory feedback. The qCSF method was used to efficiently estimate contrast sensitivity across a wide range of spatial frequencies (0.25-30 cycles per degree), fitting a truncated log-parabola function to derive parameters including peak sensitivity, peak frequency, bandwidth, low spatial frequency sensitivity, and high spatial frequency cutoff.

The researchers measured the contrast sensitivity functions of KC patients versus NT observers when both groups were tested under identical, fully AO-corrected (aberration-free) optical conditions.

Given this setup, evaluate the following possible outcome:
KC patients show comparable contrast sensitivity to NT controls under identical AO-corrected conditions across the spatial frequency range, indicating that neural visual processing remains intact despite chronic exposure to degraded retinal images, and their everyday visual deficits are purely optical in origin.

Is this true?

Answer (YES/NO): NO